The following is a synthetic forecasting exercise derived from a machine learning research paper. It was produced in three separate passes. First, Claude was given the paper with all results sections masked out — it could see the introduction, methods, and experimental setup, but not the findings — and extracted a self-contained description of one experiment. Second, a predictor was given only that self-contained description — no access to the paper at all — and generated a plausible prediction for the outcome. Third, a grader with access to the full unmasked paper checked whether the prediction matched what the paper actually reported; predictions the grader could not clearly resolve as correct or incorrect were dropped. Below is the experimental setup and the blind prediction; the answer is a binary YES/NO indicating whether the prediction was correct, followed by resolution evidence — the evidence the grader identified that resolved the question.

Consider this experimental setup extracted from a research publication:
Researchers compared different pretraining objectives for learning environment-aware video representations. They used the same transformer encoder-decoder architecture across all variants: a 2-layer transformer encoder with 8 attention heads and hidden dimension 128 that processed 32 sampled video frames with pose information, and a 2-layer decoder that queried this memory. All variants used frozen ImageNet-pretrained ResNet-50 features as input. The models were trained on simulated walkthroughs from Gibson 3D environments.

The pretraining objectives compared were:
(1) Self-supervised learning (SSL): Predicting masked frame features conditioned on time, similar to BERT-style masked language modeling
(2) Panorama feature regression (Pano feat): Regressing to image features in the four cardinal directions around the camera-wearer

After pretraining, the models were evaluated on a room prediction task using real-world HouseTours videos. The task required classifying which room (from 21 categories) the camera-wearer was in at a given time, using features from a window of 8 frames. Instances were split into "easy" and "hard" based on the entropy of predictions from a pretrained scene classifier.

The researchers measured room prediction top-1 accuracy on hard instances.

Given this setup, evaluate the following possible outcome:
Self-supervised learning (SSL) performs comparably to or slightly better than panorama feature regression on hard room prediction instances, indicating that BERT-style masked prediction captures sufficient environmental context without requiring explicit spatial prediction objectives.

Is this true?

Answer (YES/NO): NO